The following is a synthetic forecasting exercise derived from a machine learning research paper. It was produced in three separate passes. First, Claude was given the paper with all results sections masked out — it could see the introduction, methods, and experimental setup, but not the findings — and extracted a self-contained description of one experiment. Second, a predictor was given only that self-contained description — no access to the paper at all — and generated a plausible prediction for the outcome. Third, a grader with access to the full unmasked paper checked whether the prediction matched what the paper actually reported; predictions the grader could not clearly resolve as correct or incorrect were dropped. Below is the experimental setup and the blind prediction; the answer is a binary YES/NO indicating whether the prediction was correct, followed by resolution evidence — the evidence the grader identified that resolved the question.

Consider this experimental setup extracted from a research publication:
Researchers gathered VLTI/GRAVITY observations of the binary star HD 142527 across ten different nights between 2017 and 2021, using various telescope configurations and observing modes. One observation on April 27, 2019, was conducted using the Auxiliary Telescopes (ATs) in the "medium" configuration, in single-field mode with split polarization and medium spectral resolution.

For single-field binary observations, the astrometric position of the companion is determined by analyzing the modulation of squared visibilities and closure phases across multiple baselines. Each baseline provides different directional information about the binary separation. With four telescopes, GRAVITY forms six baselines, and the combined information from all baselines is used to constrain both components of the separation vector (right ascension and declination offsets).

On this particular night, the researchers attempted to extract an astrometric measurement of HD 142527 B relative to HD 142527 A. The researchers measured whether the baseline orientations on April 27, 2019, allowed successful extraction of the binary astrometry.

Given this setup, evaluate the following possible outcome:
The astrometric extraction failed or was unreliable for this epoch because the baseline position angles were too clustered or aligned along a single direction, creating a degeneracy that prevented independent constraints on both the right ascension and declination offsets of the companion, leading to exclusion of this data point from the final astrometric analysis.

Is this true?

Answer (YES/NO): YES